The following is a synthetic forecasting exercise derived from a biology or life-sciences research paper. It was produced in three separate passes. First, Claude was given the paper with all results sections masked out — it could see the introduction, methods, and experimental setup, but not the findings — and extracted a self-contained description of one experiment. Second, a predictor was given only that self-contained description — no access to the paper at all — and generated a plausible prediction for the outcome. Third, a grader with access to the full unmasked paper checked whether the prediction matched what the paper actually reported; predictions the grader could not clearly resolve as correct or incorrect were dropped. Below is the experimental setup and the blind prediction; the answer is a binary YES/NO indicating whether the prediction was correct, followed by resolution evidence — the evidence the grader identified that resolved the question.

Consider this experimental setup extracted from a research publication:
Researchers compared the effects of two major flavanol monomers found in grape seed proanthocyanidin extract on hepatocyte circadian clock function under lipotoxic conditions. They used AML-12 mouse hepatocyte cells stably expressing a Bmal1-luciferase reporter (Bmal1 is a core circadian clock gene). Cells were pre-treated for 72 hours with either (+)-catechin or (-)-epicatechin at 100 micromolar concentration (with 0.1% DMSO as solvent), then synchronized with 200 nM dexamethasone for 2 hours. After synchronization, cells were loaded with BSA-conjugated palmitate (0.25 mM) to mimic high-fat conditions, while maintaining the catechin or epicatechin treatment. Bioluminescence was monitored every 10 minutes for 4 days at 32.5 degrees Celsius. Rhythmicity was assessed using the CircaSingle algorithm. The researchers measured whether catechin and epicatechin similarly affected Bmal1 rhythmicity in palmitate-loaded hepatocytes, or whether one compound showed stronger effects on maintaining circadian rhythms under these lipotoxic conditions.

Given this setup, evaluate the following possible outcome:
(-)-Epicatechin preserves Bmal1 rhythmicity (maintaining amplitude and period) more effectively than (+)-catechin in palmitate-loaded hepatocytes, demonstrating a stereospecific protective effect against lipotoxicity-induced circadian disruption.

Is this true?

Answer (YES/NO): NO